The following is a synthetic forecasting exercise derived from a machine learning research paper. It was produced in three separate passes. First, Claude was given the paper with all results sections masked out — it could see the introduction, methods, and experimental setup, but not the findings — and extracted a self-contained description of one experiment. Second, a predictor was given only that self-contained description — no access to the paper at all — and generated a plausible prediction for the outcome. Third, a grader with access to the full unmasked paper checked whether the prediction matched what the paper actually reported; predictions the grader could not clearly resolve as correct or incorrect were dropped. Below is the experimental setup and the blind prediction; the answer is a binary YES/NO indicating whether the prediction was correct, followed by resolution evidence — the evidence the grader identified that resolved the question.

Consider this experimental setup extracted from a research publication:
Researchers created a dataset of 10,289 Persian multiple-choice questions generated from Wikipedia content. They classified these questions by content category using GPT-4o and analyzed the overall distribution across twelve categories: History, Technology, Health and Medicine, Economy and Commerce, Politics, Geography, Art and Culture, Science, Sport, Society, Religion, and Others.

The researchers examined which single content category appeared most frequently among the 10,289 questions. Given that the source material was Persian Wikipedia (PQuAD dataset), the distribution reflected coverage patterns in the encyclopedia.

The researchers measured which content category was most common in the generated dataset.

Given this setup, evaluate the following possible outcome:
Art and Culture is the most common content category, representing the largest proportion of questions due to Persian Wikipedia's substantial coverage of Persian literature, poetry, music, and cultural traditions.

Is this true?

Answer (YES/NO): NO